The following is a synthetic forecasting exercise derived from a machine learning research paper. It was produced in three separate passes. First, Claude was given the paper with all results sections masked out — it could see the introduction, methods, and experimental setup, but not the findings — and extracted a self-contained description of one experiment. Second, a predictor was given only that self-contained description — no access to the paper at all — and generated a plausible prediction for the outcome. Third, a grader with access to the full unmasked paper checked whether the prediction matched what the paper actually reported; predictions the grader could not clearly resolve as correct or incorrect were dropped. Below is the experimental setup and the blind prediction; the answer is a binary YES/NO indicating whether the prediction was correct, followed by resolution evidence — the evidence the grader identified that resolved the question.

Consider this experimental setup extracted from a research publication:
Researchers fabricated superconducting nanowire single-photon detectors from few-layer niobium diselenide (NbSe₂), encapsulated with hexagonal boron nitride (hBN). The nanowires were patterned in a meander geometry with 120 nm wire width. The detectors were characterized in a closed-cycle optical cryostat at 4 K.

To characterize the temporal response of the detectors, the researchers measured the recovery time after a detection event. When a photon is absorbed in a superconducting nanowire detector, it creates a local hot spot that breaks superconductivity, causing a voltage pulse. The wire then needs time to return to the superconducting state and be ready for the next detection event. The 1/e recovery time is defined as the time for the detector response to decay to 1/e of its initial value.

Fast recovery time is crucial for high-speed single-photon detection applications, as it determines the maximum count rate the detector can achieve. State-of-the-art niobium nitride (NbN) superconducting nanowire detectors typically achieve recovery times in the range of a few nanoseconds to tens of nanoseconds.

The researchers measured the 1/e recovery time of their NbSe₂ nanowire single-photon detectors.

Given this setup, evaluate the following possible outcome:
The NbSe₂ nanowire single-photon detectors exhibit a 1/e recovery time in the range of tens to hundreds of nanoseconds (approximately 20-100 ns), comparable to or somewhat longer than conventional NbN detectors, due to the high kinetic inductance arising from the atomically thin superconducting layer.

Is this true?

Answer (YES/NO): NO